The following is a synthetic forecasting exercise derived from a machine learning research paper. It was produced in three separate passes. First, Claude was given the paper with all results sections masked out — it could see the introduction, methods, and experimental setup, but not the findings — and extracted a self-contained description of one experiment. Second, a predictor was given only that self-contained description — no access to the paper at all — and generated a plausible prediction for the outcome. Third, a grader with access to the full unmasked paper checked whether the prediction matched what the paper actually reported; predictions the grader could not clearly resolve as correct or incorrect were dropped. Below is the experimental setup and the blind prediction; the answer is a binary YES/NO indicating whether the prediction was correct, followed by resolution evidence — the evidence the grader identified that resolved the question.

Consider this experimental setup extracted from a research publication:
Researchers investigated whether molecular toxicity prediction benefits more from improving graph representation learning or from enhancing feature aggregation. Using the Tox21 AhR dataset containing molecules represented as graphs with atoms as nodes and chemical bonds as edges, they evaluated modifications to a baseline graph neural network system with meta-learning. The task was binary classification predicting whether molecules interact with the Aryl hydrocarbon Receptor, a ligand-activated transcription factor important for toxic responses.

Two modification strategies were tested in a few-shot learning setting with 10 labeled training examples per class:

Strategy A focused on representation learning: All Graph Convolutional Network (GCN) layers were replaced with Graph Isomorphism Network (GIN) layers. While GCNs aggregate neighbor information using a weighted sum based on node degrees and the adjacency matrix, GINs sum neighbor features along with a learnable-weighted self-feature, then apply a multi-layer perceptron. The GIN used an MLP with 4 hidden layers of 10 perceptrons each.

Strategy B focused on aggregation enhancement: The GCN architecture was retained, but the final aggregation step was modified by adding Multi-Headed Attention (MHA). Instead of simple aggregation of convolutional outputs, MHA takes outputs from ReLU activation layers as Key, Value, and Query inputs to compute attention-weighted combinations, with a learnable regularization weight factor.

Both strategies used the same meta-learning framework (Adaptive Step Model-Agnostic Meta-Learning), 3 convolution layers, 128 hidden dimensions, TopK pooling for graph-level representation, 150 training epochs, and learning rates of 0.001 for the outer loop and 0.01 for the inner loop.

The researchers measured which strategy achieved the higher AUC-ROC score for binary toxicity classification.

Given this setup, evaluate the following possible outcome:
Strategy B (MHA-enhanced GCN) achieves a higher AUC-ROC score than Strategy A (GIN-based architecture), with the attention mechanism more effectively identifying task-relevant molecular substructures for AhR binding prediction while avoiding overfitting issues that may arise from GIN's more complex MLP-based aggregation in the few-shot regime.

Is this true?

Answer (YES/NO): NO